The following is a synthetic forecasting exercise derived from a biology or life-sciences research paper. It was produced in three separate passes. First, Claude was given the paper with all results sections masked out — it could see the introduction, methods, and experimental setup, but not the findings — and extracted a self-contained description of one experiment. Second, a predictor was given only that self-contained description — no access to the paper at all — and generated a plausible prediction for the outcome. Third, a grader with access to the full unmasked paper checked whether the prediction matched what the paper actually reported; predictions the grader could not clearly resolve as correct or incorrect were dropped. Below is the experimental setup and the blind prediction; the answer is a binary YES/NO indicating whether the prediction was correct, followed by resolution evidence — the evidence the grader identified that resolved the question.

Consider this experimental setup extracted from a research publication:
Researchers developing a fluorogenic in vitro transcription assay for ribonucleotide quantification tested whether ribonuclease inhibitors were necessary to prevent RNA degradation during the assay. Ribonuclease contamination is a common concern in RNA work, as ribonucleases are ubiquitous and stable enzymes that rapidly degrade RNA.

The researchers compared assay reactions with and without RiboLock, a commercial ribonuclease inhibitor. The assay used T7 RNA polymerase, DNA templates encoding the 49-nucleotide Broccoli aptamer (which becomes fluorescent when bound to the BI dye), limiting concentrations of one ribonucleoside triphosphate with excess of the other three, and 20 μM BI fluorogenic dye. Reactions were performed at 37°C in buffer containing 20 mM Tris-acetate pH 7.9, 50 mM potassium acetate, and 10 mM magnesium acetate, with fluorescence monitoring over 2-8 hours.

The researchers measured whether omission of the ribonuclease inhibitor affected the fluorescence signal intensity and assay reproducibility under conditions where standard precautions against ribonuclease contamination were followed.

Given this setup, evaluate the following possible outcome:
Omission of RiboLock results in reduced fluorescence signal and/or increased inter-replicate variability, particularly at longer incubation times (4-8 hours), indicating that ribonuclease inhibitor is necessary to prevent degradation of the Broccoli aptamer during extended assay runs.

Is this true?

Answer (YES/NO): NO